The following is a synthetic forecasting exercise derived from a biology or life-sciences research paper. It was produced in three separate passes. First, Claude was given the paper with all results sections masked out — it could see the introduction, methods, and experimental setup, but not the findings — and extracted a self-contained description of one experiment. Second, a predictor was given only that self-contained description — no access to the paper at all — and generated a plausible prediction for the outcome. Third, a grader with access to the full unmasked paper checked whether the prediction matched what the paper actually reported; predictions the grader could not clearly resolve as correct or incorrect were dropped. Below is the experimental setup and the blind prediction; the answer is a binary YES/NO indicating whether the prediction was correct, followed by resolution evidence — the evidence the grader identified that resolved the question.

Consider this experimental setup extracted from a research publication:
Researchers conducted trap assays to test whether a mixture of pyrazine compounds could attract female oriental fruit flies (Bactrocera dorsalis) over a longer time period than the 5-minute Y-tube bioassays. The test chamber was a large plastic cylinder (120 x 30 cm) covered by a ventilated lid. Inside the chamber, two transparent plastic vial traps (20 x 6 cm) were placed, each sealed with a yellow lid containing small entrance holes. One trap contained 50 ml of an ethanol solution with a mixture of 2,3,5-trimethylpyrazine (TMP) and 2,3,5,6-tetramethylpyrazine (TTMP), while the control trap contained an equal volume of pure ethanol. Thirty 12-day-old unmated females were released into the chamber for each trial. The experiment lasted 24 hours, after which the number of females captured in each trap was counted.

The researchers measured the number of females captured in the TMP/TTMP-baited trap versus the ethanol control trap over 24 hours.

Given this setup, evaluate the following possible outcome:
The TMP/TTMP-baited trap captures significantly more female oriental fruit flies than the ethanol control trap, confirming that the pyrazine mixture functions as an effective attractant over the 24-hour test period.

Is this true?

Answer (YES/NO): YES